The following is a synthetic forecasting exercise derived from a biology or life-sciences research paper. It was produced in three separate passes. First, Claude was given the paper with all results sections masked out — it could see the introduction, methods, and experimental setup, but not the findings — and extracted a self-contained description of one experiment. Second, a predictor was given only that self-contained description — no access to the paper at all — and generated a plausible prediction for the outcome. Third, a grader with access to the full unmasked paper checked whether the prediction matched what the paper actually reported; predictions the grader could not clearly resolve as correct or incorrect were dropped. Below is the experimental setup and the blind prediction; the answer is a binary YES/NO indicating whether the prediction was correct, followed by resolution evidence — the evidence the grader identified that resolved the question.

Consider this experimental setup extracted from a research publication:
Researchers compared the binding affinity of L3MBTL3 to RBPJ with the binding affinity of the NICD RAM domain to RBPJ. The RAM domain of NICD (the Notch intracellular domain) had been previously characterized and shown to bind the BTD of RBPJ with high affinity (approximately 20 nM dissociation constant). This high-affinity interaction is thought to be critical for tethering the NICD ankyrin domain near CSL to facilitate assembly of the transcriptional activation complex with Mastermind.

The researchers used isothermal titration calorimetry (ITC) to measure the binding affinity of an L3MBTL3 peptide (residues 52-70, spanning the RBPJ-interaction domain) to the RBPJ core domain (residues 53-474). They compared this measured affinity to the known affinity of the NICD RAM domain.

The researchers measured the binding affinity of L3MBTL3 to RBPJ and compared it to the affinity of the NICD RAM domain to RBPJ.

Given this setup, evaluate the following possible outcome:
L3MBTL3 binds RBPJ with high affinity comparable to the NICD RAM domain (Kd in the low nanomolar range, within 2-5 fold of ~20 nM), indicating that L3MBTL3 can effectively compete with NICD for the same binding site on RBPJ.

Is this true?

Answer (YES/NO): NO